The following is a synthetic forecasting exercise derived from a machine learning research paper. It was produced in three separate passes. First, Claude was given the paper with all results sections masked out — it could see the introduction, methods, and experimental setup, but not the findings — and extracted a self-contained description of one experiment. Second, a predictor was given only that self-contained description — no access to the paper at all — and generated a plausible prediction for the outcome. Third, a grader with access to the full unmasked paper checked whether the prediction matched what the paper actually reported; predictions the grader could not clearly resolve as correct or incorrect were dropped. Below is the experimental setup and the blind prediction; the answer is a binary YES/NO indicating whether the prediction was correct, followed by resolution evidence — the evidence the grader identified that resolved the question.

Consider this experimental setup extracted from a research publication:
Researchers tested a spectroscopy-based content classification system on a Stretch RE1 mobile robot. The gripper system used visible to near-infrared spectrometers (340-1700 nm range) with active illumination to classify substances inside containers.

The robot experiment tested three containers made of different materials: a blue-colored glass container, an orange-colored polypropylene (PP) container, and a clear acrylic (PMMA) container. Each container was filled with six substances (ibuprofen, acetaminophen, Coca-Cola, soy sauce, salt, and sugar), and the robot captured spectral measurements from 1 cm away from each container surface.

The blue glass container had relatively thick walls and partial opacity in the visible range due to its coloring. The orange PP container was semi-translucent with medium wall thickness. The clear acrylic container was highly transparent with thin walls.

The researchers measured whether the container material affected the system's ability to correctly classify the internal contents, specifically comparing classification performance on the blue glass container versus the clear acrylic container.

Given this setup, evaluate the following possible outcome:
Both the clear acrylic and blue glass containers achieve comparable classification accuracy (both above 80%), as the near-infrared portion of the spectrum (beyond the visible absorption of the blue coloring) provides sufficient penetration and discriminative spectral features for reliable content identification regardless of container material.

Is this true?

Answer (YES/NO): NO